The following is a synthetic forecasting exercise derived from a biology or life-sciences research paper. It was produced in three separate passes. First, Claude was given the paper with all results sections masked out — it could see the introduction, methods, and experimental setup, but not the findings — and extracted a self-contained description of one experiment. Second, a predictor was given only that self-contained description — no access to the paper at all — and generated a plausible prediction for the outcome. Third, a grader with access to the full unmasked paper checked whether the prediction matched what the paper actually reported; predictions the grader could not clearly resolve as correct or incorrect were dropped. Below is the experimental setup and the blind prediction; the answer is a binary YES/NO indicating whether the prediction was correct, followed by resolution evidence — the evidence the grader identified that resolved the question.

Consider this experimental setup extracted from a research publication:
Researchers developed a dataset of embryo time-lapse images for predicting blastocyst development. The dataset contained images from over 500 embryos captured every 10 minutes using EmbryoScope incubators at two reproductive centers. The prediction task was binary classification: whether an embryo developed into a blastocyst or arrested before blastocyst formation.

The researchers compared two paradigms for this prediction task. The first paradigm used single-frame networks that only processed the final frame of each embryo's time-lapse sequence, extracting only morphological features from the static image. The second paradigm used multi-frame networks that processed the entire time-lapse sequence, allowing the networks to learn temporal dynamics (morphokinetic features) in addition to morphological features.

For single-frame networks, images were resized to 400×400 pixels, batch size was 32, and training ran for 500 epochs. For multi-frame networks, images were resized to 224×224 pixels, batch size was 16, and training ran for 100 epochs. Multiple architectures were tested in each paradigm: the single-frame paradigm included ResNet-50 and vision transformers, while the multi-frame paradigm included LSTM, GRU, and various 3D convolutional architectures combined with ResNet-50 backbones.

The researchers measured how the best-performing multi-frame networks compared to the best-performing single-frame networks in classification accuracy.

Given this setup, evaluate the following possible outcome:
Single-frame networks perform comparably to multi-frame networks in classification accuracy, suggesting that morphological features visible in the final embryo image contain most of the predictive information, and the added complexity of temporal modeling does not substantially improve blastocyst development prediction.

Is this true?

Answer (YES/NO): NO